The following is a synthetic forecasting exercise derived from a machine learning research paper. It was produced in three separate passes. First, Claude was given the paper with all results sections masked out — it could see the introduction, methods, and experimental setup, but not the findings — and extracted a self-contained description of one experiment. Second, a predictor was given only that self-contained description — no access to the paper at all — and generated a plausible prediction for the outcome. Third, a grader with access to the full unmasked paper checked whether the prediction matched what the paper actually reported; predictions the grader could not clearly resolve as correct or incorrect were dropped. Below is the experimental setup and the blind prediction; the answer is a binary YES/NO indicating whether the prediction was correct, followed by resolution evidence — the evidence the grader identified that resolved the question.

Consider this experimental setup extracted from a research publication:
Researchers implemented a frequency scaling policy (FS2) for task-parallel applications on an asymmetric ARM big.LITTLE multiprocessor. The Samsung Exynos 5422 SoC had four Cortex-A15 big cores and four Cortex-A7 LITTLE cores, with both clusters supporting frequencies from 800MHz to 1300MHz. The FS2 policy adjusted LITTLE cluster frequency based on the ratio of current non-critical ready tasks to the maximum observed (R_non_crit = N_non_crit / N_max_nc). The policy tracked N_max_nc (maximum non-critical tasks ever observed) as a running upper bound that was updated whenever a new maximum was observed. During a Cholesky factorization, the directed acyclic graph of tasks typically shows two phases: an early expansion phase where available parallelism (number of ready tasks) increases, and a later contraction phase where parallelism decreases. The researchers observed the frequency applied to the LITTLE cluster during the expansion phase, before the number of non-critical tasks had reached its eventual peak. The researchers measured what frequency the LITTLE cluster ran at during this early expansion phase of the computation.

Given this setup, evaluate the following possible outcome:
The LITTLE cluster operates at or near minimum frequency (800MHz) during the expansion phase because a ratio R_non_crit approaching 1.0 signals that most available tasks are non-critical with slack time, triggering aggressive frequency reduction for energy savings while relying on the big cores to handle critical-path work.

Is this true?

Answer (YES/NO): NO